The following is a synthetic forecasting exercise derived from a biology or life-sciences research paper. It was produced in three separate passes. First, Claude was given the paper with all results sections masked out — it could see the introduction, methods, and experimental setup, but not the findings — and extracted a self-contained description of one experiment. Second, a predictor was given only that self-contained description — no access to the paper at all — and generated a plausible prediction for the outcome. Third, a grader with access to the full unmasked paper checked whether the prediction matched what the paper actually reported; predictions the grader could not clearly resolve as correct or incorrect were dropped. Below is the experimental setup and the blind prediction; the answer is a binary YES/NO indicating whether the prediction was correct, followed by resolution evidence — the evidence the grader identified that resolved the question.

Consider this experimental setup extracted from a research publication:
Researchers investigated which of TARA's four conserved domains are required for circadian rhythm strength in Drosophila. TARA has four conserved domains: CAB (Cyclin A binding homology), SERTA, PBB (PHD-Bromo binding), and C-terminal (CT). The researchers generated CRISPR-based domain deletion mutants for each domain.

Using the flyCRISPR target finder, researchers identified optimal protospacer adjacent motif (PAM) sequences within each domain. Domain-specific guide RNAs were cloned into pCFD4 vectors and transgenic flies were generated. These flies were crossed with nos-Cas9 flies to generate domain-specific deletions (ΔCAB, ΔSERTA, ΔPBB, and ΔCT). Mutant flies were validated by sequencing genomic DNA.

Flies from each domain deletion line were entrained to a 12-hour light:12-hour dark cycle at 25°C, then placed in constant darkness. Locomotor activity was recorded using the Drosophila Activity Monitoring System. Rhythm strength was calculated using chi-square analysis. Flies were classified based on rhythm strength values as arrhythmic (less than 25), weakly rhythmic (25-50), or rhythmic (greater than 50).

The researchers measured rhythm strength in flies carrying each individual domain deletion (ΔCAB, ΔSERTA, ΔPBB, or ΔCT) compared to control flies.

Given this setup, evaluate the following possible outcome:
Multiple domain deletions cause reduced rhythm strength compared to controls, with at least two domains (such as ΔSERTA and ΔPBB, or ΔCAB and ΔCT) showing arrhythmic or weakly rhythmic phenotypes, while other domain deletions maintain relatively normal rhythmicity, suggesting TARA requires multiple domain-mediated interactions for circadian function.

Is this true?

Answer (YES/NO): NO